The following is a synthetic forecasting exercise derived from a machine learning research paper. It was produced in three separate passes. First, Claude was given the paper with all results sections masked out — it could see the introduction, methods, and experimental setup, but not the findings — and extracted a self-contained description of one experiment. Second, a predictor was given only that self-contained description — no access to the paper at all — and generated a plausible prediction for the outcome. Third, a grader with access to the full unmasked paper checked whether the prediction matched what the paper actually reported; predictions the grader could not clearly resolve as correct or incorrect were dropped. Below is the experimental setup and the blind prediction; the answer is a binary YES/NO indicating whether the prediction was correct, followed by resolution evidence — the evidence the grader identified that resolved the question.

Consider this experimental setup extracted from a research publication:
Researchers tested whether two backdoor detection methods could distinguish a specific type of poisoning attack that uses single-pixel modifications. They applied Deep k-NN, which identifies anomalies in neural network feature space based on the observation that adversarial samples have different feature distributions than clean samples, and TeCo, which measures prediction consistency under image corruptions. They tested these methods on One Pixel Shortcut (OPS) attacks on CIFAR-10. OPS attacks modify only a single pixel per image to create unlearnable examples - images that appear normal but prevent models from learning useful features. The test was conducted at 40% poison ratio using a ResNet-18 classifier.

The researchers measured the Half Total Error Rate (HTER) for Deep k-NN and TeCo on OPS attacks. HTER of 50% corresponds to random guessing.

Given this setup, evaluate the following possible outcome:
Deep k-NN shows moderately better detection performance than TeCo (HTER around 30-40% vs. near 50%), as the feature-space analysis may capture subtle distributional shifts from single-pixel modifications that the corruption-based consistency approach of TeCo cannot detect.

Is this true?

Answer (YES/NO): YES